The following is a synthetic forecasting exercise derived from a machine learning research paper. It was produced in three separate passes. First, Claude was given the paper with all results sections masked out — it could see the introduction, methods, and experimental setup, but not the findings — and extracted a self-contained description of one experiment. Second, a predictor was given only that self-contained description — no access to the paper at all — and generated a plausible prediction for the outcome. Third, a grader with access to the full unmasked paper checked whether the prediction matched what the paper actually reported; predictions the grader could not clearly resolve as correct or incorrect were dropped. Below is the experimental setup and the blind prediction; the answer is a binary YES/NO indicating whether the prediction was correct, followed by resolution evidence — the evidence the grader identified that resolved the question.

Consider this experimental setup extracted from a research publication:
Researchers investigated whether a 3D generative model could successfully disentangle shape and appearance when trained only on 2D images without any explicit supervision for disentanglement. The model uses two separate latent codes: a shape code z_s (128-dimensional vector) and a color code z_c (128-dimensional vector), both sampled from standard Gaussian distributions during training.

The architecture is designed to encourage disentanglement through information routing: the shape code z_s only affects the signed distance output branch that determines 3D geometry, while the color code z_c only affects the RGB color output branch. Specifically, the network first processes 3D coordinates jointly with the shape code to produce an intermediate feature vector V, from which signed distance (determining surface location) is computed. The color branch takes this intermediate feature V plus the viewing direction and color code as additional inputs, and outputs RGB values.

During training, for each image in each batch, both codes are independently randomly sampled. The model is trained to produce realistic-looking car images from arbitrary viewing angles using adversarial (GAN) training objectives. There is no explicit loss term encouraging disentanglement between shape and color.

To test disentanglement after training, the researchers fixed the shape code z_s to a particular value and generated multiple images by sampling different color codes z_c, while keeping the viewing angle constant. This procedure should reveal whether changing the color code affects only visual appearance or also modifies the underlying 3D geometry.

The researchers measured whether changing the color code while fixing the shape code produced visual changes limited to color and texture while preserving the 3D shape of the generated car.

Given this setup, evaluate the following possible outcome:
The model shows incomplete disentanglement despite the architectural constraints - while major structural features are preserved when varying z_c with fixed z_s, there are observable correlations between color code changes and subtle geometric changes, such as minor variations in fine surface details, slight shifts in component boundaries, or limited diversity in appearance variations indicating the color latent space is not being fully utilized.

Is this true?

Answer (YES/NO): NO